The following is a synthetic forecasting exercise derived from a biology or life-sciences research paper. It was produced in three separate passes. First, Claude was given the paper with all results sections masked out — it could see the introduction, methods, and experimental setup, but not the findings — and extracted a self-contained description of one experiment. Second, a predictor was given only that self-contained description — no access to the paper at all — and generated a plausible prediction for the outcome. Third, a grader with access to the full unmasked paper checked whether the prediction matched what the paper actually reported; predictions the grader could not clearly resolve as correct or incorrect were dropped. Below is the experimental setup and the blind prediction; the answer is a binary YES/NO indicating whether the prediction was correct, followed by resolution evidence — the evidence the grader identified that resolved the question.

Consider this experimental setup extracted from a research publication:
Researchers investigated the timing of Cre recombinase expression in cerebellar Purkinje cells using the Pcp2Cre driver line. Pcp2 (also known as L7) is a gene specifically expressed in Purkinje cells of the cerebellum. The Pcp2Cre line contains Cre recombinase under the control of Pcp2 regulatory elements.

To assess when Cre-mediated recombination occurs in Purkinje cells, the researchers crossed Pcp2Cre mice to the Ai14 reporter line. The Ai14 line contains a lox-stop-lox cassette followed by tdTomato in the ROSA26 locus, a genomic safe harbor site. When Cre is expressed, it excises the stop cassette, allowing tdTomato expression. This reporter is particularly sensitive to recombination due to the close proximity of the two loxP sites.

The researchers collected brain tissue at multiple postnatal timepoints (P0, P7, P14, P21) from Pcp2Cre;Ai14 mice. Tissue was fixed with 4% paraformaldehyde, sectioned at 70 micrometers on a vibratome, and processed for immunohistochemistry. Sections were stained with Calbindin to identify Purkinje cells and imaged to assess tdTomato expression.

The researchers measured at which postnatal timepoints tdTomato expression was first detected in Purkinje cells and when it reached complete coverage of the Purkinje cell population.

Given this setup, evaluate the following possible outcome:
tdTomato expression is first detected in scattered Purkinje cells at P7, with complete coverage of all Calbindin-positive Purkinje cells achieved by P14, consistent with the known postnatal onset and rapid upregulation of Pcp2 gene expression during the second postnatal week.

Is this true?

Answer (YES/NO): YES